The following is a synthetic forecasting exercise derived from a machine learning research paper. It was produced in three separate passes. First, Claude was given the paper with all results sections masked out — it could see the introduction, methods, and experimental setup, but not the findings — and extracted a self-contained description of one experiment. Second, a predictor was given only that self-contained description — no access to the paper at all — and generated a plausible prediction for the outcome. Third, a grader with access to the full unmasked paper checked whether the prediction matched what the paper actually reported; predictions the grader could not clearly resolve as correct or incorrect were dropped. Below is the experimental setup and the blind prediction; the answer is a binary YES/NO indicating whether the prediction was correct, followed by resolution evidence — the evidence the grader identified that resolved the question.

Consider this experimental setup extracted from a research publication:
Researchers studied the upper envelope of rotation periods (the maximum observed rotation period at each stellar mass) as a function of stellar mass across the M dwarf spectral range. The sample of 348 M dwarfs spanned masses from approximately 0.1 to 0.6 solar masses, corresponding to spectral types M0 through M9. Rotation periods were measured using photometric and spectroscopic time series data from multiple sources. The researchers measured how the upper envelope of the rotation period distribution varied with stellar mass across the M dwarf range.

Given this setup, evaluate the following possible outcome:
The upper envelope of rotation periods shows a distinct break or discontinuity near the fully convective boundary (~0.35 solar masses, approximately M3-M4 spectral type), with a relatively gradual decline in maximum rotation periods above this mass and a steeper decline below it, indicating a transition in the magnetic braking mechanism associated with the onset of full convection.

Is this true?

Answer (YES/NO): NO